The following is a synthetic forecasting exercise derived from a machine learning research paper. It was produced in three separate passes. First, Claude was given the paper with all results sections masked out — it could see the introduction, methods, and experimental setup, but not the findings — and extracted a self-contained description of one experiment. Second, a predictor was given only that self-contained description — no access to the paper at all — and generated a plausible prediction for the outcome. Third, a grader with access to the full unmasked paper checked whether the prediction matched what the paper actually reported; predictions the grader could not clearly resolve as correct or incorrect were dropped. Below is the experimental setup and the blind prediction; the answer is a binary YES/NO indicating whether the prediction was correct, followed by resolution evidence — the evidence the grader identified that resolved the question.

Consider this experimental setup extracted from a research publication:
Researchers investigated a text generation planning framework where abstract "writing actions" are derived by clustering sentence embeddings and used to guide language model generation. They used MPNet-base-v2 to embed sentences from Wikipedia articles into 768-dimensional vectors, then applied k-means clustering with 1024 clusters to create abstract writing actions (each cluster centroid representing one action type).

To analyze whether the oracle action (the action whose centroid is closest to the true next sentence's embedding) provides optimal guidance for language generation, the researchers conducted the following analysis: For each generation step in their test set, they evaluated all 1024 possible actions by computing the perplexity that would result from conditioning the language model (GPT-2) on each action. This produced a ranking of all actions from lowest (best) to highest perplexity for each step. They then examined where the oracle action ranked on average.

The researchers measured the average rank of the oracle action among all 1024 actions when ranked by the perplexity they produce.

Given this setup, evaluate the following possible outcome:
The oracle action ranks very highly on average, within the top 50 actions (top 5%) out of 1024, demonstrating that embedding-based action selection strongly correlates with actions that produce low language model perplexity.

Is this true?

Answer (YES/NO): YES